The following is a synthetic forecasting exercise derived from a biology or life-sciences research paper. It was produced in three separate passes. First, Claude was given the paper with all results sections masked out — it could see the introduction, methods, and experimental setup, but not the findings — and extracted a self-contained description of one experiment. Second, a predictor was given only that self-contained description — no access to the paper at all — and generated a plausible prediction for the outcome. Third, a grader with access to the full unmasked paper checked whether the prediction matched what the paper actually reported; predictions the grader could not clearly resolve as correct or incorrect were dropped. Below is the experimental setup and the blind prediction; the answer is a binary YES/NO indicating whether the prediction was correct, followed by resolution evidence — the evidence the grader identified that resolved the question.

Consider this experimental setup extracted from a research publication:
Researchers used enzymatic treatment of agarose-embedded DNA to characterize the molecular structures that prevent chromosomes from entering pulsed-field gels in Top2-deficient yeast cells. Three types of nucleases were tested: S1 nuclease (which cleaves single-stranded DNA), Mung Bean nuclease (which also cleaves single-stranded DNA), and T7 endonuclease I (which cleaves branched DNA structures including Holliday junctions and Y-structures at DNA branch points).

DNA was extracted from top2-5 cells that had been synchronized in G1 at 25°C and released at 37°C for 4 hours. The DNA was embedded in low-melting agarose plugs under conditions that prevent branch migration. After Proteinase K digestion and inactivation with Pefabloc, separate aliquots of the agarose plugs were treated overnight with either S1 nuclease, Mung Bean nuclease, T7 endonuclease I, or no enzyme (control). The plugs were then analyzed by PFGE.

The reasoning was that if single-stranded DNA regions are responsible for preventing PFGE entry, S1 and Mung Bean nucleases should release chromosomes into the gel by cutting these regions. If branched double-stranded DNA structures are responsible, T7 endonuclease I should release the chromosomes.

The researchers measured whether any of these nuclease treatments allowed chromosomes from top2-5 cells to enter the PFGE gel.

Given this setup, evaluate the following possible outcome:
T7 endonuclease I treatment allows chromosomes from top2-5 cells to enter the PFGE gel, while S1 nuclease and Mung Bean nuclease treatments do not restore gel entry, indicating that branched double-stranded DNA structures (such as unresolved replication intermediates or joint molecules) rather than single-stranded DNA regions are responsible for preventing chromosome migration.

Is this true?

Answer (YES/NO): NO